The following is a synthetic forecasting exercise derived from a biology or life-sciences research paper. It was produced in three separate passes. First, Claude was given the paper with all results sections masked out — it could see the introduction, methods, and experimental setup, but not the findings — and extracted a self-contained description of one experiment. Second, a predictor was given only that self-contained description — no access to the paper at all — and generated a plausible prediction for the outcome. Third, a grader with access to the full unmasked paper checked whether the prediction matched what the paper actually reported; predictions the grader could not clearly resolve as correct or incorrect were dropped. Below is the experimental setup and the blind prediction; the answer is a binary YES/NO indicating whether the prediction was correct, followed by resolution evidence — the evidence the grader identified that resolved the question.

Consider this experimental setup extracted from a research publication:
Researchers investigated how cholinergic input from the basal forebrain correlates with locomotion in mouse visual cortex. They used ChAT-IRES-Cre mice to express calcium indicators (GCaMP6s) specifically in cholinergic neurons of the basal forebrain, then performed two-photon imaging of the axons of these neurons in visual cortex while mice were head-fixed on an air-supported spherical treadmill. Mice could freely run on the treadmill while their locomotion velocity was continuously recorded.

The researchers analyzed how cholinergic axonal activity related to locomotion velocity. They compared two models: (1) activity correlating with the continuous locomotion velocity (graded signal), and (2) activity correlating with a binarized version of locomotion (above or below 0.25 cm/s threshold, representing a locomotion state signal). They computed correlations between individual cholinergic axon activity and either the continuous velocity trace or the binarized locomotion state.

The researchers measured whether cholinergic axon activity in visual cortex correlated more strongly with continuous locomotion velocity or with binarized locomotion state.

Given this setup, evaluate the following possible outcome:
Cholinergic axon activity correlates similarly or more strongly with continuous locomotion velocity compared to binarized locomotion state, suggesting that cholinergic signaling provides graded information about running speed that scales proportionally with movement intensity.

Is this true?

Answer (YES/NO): NO